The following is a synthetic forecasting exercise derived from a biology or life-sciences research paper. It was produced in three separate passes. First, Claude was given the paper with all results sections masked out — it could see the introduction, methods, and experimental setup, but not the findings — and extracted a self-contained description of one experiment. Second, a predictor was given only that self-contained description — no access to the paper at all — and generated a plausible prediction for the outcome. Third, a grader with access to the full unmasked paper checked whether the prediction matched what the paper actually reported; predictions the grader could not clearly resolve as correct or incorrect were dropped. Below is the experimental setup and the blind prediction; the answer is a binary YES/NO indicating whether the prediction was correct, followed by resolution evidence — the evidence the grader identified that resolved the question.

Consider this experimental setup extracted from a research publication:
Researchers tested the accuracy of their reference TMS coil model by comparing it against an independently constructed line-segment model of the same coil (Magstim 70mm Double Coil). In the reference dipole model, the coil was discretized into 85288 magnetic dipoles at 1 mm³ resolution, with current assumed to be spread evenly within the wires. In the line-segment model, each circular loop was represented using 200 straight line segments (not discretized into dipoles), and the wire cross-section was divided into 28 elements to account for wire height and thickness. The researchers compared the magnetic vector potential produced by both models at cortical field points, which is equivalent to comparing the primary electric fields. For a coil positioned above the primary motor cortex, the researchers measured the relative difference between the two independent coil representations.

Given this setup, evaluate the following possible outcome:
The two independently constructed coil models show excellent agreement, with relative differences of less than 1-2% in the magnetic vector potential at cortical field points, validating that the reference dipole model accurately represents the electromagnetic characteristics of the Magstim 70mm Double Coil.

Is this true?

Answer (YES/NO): YES